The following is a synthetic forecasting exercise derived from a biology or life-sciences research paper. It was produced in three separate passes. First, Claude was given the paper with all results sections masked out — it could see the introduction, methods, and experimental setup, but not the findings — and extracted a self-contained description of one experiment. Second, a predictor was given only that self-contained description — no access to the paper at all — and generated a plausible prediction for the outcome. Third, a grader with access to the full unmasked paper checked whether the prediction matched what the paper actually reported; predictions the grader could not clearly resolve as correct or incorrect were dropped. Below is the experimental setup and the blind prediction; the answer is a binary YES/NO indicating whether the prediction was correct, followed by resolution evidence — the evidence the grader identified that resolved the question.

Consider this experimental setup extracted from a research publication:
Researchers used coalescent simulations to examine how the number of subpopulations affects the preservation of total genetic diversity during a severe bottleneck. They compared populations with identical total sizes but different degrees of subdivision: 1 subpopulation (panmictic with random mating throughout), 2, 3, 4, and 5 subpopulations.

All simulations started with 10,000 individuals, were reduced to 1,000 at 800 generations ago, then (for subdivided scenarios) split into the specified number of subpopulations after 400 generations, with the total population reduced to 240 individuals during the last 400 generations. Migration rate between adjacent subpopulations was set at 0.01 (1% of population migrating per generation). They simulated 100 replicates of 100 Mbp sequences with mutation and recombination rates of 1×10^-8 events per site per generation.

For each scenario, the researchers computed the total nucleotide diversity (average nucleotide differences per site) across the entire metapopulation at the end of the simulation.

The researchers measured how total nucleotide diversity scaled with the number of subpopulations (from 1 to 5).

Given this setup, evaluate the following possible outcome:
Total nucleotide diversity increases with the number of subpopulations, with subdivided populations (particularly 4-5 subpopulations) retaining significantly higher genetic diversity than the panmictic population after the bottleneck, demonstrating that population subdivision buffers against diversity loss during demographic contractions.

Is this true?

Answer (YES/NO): NO